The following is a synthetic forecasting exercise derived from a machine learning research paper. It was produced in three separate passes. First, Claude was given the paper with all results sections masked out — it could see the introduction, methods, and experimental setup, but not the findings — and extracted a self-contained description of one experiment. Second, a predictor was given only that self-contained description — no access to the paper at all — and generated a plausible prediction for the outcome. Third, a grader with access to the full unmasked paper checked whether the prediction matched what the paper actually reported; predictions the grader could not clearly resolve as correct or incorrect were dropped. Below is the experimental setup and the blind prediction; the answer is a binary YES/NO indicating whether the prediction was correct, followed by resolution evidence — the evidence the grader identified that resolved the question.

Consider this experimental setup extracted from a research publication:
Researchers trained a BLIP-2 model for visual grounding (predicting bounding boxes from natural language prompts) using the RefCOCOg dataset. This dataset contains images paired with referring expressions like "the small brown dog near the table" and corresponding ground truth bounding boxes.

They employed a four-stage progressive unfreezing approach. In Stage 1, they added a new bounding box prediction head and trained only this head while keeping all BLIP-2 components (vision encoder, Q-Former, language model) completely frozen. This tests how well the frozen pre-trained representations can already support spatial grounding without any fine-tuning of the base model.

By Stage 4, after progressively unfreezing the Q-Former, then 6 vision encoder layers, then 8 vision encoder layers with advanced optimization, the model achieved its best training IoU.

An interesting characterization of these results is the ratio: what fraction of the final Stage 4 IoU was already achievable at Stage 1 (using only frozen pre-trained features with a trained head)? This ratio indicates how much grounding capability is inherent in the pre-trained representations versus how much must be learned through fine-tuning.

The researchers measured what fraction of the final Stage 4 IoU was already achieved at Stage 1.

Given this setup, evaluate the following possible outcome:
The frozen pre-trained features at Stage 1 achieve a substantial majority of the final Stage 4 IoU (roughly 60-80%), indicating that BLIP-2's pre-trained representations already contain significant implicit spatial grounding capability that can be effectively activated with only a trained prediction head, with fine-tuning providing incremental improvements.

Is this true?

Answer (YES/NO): NO